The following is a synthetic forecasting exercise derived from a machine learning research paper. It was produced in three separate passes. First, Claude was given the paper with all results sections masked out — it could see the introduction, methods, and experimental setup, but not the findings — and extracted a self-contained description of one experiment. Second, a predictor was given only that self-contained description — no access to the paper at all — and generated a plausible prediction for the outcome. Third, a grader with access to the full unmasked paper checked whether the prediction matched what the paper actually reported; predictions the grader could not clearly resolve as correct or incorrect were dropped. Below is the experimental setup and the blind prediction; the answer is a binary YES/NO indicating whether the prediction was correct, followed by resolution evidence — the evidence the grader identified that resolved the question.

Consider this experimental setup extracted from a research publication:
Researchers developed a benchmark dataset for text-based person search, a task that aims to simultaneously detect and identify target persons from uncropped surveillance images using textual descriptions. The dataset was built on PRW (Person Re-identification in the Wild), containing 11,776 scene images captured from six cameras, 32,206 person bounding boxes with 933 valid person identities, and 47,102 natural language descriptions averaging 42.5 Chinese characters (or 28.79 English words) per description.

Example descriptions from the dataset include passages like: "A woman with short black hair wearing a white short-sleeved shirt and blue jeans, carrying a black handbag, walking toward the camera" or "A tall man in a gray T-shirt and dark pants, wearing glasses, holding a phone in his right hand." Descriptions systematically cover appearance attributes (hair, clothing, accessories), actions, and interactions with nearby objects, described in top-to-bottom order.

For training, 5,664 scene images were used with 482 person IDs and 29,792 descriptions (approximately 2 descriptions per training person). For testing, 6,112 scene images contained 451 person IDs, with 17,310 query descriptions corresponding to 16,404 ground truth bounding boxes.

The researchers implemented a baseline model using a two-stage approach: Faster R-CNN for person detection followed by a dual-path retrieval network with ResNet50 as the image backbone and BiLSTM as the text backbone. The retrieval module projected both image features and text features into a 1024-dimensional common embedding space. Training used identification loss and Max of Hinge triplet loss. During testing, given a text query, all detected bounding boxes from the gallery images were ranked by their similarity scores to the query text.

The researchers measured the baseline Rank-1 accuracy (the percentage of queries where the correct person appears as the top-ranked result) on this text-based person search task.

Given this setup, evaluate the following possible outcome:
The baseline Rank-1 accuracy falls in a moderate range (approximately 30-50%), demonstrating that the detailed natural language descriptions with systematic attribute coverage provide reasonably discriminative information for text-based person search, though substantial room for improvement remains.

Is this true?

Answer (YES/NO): YES